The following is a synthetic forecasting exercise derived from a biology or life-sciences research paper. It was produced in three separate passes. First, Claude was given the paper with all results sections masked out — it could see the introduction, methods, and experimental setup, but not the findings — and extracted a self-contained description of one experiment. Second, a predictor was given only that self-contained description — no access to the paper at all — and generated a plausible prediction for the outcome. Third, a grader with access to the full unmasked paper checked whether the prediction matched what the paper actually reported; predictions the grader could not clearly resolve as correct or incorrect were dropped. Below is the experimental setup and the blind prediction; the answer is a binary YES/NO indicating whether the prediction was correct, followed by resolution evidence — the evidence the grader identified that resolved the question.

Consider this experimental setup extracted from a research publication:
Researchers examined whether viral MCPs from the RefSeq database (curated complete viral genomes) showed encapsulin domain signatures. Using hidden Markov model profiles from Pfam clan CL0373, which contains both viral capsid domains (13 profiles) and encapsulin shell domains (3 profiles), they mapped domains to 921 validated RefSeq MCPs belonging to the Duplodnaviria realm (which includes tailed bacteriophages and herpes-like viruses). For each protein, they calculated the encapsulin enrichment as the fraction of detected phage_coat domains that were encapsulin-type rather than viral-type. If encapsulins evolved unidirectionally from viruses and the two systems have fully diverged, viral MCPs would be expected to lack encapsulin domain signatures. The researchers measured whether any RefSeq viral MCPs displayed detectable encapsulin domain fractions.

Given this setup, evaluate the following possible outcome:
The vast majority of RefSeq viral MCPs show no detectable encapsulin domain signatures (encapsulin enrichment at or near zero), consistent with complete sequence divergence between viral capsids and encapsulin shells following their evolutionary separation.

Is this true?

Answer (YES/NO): YES